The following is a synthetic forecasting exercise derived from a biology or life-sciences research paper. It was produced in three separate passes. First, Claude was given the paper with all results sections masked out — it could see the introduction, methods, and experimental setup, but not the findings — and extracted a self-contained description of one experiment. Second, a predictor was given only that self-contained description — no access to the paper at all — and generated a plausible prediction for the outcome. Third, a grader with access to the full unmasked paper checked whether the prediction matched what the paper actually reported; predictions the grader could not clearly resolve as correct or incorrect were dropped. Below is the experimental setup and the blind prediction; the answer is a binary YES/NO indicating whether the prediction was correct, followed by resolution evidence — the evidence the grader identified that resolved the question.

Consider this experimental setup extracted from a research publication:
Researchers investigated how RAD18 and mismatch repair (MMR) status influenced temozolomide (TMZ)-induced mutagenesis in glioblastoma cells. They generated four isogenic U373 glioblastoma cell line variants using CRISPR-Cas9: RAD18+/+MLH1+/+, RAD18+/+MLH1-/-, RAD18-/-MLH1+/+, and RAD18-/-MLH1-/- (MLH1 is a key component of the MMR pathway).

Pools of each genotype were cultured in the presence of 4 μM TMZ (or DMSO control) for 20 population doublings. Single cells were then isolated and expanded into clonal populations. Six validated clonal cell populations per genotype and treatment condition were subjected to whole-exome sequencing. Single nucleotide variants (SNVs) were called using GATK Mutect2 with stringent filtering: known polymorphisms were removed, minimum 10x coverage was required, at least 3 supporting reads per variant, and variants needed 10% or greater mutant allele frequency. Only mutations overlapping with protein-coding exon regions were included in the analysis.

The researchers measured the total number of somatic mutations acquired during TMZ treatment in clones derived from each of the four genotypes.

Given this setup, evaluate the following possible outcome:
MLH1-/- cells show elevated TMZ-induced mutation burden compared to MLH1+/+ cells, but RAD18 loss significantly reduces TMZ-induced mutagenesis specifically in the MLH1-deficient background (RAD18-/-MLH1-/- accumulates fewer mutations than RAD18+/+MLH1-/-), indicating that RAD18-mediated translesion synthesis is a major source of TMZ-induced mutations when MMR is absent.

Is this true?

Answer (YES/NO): NO